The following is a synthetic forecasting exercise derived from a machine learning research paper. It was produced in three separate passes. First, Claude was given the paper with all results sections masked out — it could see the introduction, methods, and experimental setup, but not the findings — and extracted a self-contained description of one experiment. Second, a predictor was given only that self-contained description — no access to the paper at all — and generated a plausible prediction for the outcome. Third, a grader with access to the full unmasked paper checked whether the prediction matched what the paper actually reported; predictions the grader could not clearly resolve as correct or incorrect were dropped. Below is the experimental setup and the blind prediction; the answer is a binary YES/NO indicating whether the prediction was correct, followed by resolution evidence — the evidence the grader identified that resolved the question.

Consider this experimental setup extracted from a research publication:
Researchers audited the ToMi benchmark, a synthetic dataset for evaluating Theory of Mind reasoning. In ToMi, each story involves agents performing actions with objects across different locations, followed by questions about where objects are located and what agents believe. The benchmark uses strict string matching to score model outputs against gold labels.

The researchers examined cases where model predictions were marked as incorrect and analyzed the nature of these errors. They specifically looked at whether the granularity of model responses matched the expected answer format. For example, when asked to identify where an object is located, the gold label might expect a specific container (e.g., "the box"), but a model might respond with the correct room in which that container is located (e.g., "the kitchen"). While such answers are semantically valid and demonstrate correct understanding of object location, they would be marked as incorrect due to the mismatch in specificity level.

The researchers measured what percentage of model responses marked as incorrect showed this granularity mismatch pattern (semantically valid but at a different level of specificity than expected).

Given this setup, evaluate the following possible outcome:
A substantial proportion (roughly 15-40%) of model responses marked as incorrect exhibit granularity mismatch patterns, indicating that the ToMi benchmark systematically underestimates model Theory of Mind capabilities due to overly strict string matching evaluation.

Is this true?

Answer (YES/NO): YES